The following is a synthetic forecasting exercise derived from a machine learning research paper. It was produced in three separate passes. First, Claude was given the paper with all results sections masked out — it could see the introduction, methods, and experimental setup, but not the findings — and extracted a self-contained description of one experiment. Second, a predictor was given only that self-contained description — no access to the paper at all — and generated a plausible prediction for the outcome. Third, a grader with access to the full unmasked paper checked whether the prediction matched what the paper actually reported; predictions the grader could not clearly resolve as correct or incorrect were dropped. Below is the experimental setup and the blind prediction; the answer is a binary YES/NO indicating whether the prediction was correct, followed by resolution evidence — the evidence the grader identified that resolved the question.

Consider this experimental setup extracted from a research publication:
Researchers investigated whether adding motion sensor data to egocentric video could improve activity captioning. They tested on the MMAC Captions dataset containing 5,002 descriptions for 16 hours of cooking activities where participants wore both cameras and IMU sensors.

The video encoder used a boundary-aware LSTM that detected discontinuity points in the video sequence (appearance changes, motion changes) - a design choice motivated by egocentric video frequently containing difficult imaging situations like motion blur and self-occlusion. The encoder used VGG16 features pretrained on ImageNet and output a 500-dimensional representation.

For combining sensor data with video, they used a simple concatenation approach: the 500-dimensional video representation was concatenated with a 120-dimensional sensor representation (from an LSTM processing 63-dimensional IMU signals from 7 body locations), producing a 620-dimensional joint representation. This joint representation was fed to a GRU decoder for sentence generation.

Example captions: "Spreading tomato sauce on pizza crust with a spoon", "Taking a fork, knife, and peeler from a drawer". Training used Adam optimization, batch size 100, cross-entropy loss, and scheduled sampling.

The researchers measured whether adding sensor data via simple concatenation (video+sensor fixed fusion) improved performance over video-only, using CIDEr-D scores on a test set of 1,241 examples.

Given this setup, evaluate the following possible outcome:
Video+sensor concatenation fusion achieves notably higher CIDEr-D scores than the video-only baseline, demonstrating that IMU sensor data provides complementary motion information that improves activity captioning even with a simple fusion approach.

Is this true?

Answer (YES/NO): YES